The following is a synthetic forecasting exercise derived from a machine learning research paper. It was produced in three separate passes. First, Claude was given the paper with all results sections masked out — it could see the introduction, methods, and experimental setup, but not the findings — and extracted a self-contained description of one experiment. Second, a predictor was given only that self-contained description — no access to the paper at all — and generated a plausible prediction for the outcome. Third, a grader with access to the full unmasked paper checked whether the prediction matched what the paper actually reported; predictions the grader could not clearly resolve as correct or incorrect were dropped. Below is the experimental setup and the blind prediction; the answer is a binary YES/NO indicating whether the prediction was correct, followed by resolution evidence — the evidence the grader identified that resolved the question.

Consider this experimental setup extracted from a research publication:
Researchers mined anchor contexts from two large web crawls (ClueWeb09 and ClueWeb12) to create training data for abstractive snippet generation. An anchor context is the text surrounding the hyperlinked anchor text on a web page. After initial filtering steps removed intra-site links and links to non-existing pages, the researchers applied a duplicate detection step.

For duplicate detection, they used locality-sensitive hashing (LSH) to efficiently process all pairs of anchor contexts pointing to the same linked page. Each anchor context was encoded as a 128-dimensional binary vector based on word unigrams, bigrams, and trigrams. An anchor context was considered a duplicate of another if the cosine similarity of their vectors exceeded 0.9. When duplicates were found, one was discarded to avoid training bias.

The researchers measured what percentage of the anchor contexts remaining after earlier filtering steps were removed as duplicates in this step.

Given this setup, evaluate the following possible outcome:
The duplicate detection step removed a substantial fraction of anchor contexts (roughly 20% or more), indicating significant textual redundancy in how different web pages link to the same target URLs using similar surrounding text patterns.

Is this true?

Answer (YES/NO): YES